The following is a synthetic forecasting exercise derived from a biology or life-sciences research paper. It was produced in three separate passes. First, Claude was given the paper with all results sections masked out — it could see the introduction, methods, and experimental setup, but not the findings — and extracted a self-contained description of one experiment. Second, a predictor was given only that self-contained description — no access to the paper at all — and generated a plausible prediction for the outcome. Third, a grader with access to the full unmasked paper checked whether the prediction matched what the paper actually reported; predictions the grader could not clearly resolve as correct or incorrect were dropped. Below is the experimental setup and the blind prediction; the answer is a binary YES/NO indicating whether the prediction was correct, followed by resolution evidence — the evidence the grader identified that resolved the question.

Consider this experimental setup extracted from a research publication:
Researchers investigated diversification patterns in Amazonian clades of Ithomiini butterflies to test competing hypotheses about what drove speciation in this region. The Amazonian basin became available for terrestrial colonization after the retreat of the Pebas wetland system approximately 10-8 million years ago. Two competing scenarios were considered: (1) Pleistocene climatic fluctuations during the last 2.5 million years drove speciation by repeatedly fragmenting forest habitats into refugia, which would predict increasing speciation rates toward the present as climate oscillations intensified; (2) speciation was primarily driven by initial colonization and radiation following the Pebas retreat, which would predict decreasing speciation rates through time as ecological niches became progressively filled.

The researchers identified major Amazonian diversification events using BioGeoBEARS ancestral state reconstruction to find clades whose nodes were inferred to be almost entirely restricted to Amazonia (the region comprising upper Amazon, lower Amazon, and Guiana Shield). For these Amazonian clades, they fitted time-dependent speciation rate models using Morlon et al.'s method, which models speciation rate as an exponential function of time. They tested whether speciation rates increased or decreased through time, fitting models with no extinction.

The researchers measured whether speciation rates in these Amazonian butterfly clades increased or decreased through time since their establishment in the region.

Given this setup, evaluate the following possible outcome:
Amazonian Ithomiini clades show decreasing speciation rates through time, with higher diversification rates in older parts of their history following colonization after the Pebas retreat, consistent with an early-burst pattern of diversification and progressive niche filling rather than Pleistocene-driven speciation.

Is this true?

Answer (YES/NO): NO